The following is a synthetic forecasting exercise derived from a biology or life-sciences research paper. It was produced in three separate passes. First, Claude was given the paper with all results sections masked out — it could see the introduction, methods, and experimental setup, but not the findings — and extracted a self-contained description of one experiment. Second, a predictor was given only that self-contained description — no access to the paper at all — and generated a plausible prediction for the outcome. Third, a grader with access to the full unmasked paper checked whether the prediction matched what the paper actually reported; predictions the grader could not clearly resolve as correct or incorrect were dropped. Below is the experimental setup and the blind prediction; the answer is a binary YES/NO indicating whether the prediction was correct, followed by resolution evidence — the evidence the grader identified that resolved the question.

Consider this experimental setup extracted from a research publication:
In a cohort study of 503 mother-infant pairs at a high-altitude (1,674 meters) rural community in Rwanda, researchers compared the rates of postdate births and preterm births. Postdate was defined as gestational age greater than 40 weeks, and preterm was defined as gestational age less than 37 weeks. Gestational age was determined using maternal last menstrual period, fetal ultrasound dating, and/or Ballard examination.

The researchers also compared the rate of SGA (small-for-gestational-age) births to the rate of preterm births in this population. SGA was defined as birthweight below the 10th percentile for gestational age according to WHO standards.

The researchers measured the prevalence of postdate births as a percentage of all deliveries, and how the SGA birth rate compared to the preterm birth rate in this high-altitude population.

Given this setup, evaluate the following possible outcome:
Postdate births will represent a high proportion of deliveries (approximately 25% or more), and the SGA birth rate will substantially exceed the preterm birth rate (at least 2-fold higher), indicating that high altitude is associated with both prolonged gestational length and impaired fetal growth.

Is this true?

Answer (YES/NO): YES